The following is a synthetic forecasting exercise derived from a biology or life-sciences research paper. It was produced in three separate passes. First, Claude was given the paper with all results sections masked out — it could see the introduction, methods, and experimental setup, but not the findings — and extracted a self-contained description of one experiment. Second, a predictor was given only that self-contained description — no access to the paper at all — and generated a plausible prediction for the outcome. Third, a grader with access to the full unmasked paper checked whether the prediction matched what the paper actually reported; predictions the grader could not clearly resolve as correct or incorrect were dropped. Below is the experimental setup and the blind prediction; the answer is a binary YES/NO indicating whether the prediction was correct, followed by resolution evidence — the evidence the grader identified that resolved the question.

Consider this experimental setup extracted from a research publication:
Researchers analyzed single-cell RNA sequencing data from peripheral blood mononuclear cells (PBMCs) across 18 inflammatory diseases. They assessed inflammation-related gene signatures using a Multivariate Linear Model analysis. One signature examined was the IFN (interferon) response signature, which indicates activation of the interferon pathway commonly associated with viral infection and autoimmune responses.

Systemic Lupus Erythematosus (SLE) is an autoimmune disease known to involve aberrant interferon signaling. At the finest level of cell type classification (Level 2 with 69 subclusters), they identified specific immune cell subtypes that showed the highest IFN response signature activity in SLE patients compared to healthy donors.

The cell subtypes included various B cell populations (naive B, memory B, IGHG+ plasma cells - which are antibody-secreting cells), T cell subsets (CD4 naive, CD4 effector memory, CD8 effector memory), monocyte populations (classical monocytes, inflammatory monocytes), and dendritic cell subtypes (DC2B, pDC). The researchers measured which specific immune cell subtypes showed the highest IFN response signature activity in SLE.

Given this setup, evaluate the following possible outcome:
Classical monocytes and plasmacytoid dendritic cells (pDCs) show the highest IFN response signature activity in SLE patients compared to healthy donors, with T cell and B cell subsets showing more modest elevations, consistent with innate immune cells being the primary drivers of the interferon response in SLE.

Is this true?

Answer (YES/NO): NO